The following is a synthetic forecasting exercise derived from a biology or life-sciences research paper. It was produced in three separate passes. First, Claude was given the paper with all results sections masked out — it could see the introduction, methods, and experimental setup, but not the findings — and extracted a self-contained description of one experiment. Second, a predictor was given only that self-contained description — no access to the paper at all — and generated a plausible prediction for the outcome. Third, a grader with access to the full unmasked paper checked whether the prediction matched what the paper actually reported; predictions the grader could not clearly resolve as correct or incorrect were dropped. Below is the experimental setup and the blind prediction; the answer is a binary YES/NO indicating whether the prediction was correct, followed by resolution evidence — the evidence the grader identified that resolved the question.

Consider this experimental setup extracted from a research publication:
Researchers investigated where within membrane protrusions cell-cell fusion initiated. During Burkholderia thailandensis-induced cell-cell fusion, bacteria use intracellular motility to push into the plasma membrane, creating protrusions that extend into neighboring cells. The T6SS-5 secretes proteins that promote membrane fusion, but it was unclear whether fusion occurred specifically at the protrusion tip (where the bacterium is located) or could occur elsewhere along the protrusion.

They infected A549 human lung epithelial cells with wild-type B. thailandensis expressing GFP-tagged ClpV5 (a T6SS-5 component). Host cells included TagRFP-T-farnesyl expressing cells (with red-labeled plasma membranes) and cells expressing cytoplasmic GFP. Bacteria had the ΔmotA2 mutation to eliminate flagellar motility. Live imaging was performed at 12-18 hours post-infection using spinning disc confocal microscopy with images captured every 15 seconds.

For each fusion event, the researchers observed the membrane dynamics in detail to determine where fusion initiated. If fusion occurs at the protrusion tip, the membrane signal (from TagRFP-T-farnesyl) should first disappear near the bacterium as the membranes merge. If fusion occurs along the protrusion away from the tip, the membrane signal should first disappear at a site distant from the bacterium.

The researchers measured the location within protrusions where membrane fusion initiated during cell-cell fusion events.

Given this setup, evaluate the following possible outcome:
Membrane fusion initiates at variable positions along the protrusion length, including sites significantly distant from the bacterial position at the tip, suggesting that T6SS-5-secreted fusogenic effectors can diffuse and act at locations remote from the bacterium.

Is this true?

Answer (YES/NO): YES